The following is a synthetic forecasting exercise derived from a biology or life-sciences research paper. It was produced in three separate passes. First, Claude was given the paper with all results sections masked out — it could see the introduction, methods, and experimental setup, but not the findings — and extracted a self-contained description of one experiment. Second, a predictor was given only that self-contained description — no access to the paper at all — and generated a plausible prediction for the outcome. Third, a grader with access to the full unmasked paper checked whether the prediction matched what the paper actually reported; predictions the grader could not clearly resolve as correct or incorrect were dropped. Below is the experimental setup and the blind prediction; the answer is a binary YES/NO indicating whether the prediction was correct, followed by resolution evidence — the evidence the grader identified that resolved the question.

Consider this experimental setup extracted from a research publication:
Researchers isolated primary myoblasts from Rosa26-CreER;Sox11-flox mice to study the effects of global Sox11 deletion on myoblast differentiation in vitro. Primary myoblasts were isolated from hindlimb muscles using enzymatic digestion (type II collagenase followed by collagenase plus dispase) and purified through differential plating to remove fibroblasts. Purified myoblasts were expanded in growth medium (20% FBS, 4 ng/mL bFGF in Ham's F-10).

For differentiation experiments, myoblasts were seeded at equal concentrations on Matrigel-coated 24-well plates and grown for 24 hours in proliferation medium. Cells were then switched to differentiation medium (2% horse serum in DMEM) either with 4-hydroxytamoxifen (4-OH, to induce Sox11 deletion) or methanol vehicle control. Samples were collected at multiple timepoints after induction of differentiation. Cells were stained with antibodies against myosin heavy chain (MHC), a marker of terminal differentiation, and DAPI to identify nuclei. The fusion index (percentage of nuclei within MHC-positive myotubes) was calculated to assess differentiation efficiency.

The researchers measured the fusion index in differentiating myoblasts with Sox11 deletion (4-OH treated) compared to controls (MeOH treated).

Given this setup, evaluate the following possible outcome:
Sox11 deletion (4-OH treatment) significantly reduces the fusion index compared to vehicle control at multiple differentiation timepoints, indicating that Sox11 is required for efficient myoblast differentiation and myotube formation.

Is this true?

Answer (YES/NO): NO